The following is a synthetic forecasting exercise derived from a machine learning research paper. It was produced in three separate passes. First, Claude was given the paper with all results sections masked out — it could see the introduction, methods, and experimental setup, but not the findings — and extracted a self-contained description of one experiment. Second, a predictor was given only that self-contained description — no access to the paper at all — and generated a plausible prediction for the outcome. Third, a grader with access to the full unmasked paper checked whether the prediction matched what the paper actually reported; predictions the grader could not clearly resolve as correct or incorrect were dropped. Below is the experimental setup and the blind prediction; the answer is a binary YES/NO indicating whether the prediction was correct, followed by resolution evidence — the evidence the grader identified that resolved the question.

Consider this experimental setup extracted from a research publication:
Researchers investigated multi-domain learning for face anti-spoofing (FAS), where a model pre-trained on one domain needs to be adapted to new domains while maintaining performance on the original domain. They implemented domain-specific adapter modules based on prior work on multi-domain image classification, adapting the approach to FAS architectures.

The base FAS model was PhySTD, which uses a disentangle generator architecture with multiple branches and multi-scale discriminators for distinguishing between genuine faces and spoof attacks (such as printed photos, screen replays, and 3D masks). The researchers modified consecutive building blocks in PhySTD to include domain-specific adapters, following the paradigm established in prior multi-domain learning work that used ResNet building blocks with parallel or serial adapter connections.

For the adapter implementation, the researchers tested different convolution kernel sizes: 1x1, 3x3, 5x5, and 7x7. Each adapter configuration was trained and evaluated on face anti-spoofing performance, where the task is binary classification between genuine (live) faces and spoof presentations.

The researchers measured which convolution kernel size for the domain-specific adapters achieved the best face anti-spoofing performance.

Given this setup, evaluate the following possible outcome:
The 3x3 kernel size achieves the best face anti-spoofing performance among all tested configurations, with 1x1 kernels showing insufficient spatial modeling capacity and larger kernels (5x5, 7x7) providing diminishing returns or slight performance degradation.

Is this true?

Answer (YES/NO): NO